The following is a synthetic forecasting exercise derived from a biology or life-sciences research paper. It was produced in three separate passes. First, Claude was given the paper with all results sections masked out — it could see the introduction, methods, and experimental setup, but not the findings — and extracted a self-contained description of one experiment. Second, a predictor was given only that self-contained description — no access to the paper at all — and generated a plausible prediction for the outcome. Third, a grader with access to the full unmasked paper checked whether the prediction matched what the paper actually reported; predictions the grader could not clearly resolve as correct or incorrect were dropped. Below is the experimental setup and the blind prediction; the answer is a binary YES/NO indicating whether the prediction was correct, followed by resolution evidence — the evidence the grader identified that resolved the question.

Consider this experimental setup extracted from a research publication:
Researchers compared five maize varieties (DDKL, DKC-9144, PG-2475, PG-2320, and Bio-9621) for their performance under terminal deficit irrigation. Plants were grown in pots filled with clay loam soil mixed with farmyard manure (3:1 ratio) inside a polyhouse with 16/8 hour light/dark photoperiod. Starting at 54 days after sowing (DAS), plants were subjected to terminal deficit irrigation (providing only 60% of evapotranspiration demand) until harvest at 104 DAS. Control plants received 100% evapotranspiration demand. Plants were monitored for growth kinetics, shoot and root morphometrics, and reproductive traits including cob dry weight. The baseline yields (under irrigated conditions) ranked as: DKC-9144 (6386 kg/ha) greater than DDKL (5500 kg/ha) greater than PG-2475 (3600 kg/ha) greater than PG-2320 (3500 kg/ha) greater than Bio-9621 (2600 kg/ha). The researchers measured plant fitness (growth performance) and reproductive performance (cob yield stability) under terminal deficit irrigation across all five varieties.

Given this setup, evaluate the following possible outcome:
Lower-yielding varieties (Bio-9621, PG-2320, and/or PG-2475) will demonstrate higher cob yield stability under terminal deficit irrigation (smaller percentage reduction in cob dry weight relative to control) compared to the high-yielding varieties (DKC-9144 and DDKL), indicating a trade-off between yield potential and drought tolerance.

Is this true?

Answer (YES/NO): NO